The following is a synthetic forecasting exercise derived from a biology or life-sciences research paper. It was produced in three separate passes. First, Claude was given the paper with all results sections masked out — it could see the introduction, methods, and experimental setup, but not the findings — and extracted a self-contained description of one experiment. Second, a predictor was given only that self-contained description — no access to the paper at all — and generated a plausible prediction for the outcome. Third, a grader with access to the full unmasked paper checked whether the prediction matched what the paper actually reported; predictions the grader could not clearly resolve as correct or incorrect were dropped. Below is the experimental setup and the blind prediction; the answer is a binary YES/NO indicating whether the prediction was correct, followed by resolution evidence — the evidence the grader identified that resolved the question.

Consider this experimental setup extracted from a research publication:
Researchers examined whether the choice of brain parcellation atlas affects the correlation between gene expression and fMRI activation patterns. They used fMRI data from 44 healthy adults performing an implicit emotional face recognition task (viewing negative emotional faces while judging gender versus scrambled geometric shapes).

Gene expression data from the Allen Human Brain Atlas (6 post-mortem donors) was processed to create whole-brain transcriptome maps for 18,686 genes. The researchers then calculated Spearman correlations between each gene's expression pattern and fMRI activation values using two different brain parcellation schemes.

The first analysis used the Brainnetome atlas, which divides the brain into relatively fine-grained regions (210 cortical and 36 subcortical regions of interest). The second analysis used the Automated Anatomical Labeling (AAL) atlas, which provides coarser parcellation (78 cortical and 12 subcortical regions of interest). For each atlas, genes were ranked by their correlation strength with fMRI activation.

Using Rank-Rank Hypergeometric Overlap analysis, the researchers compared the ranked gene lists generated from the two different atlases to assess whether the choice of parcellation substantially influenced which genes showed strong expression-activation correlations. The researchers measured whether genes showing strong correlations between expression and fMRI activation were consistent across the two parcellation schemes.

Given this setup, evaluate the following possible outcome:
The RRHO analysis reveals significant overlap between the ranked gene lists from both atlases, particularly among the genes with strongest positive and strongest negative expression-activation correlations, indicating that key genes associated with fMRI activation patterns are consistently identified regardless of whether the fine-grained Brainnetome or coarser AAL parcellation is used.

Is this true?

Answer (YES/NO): YES